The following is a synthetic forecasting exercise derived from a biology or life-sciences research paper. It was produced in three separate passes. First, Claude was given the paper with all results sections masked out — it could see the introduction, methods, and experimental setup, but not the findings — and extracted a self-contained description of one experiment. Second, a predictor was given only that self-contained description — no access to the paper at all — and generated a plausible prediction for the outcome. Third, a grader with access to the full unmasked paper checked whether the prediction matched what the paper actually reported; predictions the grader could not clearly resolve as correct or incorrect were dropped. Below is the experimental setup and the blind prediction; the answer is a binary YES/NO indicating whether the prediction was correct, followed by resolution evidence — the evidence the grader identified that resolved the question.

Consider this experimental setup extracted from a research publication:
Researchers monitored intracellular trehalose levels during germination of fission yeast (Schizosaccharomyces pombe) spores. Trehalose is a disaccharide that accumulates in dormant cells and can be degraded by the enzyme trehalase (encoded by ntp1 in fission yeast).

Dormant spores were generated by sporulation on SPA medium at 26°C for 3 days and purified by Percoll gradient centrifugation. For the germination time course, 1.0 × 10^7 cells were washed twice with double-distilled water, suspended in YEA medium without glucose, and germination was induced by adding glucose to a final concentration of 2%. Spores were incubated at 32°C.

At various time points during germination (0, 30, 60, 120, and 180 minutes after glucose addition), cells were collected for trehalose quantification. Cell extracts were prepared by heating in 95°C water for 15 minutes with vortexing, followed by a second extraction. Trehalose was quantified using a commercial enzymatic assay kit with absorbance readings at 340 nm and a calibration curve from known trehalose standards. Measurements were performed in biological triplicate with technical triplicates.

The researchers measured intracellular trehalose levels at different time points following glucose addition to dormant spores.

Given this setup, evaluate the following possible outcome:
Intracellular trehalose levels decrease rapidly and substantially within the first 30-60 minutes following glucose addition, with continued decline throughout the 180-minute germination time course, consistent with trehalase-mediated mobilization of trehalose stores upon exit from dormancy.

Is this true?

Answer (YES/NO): YES